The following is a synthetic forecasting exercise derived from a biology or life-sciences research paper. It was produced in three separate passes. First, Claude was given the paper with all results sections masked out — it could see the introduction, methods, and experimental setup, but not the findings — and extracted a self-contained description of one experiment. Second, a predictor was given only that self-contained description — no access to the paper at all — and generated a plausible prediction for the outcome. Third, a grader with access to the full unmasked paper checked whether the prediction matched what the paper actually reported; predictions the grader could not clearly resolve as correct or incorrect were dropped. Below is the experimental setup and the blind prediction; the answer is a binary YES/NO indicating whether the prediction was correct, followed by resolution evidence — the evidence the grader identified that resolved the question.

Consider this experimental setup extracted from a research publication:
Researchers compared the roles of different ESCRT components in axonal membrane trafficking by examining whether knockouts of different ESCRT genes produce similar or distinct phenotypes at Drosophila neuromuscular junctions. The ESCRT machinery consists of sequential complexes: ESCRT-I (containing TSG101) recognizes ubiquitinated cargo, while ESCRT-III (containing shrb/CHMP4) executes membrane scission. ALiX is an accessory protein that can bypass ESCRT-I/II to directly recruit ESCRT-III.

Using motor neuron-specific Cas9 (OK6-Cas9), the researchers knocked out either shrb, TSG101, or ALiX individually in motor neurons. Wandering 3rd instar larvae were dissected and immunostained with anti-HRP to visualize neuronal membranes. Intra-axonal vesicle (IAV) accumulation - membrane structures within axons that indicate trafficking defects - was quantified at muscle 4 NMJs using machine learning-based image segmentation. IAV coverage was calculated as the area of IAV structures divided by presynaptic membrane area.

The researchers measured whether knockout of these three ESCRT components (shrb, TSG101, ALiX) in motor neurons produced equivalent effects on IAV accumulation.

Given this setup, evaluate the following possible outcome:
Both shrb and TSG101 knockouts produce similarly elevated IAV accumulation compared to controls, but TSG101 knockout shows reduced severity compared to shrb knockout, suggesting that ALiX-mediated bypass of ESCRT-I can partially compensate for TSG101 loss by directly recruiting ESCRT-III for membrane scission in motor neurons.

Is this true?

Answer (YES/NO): NO